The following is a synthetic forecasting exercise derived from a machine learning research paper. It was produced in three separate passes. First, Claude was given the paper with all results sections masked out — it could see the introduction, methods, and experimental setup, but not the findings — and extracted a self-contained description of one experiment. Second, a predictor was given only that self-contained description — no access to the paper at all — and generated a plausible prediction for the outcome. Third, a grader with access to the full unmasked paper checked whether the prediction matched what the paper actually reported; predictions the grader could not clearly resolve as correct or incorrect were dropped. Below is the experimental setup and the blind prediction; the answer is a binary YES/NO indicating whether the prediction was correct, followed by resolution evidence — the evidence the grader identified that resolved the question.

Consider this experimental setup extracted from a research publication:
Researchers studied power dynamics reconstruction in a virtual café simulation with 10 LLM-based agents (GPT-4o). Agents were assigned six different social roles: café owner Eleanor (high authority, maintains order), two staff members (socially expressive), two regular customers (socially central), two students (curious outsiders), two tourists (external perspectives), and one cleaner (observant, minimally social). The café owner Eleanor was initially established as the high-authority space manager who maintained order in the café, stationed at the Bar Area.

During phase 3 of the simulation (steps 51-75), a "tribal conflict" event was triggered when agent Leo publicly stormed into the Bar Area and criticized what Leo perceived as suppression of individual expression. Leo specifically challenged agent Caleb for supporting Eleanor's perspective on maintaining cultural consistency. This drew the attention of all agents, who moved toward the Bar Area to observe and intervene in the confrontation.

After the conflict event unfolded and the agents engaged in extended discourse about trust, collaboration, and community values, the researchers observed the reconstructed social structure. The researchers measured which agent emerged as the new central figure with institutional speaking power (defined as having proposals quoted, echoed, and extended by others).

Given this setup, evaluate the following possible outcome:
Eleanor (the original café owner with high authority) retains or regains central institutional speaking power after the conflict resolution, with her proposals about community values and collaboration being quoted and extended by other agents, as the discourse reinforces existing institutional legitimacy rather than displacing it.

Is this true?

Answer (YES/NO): NO